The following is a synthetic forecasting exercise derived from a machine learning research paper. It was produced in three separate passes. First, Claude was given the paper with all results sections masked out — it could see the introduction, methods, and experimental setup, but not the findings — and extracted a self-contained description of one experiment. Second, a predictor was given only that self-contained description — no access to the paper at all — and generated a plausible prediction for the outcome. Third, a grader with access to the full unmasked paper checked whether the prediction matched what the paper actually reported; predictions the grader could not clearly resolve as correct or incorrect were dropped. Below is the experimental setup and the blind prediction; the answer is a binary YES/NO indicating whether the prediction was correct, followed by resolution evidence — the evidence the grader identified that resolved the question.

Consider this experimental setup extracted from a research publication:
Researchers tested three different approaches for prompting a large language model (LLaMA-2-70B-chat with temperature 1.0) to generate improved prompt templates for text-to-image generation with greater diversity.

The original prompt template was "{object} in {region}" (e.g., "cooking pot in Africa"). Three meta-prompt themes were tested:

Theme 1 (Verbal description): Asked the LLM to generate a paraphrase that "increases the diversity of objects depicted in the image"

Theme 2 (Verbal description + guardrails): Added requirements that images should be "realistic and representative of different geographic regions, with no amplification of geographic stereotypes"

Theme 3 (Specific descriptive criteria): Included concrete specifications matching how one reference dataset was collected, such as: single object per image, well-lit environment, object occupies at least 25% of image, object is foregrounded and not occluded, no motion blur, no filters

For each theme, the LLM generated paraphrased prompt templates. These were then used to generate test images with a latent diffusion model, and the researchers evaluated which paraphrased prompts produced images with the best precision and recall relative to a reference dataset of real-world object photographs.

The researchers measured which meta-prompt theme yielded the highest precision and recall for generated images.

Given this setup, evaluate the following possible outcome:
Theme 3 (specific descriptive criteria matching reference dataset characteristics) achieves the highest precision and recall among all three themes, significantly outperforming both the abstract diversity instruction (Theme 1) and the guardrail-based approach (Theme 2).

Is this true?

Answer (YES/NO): NO